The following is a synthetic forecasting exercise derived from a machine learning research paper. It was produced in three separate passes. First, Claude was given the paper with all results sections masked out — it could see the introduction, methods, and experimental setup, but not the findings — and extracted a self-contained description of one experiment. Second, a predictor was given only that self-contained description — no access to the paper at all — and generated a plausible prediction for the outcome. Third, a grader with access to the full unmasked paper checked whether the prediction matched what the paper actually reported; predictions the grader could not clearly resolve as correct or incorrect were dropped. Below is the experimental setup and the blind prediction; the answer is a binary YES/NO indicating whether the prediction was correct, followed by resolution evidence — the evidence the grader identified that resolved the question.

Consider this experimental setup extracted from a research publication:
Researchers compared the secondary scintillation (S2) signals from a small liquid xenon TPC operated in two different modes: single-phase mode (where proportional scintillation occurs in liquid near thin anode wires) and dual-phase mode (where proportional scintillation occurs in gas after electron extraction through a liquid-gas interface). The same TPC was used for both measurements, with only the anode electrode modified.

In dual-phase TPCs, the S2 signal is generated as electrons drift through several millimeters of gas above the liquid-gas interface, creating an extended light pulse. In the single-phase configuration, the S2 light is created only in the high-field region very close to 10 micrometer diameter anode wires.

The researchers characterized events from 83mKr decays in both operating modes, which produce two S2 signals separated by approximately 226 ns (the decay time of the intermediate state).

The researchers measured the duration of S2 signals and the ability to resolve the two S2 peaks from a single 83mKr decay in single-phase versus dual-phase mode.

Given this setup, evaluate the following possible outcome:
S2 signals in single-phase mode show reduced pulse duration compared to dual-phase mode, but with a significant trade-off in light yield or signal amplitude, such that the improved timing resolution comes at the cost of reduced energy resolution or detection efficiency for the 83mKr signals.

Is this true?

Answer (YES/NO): YES